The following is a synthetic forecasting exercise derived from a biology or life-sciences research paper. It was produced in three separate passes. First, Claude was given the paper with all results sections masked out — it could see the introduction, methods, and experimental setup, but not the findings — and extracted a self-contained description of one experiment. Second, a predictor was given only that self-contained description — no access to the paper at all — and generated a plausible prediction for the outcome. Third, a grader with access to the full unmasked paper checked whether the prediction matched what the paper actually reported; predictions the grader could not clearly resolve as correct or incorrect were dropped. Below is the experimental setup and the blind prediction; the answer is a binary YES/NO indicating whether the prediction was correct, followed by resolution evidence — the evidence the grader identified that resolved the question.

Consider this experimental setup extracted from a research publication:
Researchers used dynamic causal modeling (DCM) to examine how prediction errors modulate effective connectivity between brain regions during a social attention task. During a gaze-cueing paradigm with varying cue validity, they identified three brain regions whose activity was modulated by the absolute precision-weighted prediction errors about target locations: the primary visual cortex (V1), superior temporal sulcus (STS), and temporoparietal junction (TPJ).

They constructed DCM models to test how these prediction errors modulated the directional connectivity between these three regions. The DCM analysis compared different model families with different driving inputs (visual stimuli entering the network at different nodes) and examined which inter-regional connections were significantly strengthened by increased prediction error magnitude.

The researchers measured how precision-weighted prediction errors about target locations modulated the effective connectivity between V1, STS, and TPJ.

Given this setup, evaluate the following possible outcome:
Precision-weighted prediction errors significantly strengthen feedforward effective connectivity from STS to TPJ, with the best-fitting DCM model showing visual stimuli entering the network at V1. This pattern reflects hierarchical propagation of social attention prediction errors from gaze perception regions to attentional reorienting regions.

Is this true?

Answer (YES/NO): NO